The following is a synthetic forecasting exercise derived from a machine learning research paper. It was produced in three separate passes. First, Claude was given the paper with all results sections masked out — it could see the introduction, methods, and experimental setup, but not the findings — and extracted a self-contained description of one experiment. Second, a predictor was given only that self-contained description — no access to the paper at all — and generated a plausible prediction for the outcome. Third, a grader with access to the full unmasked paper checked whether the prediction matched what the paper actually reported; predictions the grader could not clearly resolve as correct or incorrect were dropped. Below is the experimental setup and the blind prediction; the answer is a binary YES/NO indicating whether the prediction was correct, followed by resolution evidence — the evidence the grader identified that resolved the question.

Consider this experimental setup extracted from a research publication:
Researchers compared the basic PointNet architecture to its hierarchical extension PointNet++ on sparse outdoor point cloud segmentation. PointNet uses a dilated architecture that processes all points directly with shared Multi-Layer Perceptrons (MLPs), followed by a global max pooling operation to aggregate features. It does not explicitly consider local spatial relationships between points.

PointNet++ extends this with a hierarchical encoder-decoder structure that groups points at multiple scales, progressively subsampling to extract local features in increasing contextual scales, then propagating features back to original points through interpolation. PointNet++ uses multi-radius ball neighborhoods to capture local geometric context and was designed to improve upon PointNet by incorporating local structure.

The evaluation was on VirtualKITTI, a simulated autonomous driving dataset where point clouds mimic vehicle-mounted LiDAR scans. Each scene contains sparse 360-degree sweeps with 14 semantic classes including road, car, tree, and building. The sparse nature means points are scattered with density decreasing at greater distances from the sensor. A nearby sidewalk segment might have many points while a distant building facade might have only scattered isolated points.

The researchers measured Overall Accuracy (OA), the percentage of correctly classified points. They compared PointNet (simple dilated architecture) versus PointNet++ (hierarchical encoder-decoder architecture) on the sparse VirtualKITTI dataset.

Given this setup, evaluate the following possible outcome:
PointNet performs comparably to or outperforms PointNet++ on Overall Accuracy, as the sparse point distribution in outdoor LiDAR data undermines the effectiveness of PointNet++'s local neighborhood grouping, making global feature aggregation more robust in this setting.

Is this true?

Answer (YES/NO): YES